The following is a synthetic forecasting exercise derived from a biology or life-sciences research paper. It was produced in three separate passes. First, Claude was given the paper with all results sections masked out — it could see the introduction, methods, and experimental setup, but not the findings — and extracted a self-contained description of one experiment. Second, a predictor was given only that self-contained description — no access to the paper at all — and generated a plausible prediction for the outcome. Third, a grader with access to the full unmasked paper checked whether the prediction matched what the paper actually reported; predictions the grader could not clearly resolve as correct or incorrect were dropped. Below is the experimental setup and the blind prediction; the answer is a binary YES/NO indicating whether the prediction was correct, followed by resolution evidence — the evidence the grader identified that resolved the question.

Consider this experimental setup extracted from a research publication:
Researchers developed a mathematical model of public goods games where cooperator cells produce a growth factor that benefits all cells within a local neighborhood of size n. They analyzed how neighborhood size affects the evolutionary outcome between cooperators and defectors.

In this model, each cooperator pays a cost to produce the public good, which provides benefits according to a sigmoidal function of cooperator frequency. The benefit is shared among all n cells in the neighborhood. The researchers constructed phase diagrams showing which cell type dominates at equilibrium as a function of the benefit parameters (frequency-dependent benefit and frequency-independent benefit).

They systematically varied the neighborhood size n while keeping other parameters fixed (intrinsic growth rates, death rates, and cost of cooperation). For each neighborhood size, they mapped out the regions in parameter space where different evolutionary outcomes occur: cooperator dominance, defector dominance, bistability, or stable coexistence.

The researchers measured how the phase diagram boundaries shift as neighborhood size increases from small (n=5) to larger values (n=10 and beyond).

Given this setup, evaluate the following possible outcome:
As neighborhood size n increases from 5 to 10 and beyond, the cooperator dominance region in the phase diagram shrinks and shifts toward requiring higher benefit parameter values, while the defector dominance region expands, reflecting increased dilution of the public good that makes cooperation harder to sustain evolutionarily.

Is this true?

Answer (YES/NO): YES